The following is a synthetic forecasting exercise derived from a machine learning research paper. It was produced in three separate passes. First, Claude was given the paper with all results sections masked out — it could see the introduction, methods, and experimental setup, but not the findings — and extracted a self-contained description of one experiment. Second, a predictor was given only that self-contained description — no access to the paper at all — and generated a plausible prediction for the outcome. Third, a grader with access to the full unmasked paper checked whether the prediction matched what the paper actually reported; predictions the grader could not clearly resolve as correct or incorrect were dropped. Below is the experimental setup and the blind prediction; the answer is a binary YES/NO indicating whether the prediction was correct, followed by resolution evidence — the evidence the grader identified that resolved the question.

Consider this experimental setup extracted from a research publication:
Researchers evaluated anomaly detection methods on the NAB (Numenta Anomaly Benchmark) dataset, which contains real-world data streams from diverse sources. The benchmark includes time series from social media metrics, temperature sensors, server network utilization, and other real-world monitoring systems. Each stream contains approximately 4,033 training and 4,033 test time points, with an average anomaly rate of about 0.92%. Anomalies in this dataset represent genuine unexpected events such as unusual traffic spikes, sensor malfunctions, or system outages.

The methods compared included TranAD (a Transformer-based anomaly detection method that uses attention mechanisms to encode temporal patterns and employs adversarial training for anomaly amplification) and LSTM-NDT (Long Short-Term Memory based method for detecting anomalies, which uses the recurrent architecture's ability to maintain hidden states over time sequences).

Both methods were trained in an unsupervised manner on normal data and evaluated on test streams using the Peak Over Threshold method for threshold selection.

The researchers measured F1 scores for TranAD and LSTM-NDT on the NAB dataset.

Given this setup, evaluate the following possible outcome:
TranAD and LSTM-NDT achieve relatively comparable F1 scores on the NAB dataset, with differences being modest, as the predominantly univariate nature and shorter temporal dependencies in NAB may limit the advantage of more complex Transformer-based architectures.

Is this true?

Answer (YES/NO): NO